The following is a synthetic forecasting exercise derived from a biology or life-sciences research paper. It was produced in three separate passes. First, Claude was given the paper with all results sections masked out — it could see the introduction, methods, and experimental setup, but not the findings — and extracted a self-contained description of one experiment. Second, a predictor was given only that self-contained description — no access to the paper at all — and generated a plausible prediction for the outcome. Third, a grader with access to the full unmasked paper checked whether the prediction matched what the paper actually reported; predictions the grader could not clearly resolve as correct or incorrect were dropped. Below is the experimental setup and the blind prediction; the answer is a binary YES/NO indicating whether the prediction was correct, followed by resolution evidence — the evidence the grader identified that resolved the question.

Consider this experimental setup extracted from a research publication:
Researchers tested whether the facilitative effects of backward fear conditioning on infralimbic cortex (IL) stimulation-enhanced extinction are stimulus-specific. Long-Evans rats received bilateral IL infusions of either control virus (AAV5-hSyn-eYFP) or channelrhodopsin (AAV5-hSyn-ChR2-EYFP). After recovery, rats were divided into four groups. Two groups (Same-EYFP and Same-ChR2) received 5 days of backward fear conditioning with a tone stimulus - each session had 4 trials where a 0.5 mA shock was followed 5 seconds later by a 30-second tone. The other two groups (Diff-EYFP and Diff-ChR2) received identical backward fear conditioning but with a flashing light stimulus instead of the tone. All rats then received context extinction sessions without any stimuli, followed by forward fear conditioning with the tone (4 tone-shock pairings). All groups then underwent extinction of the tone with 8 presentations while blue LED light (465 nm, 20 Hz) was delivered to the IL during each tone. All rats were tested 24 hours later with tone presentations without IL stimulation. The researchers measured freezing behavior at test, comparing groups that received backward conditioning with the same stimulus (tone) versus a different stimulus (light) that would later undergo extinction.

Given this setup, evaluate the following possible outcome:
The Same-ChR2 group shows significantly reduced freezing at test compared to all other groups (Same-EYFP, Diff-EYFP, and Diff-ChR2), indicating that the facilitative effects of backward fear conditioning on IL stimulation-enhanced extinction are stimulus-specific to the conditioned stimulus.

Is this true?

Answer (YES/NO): YES